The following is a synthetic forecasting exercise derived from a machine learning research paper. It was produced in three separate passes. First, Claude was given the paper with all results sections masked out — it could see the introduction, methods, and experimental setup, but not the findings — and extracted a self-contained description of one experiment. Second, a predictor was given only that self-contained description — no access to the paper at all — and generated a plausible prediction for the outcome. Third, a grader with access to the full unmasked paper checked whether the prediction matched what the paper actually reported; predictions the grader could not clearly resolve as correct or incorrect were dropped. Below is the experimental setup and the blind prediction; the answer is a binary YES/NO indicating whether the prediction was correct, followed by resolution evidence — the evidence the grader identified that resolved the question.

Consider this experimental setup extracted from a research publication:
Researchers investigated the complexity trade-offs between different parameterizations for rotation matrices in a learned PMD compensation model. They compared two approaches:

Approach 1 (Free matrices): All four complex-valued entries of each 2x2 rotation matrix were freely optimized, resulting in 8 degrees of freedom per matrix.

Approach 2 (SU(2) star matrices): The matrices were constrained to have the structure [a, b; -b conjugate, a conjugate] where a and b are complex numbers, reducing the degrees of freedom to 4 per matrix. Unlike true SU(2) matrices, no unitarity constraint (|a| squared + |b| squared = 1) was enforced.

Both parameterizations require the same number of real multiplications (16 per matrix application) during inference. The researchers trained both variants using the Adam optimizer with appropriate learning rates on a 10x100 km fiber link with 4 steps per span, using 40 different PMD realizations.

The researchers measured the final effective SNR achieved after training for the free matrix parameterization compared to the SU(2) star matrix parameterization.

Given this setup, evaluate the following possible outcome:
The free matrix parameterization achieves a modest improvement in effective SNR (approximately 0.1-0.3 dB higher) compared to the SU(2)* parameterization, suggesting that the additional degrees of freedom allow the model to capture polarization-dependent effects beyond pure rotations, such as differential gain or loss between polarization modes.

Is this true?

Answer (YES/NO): NO